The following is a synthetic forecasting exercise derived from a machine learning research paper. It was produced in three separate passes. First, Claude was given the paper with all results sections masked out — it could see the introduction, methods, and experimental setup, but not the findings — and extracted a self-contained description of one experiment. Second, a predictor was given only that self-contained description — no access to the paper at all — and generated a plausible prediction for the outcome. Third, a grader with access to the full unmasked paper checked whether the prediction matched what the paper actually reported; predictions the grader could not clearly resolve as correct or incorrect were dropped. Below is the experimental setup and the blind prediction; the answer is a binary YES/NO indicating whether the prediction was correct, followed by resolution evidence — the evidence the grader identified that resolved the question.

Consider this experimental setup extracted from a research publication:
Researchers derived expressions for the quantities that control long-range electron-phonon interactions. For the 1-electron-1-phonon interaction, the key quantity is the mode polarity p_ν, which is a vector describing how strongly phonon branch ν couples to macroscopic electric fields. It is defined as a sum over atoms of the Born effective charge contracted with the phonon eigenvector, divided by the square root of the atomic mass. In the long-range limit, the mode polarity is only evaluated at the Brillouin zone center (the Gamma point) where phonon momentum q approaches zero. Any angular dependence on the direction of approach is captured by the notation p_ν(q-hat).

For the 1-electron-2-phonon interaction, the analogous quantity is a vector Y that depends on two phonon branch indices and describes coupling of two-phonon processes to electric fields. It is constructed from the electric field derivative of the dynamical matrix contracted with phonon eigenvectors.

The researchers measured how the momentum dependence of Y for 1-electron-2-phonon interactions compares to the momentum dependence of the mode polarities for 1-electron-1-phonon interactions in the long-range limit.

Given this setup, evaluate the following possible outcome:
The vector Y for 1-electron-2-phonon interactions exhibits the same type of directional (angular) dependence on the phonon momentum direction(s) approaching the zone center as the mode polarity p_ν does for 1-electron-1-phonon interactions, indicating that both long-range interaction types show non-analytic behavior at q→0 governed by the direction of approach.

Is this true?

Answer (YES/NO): NO